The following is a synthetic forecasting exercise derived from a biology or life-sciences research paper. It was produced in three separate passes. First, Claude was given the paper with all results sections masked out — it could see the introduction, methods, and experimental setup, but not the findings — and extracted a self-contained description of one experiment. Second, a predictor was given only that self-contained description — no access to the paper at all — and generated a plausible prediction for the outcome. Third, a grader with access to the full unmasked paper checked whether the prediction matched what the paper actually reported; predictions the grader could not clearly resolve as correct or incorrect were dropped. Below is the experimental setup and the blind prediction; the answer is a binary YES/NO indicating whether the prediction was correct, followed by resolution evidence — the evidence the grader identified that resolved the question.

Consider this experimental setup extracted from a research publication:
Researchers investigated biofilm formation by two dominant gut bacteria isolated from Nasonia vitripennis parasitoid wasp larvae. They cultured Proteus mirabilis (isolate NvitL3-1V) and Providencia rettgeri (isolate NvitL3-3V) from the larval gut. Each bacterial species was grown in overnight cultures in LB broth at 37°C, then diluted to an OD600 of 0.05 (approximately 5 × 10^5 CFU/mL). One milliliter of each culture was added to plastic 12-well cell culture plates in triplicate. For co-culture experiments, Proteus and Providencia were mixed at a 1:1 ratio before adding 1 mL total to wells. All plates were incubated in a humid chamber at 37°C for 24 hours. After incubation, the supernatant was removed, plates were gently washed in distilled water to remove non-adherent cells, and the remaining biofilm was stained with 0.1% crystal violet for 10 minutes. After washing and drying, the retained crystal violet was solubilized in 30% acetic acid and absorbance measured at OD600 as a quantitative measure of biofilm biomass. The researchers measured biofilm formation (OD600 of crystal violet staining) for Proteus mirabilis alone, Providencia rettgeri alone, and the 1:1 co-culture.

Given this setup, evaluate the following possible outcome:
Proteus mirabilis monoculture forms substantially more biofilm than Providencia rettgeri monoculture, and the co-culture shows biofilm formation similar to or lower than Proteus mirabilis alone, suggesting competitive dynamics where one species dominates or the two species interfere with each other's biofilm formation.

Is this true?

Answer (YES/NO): YES